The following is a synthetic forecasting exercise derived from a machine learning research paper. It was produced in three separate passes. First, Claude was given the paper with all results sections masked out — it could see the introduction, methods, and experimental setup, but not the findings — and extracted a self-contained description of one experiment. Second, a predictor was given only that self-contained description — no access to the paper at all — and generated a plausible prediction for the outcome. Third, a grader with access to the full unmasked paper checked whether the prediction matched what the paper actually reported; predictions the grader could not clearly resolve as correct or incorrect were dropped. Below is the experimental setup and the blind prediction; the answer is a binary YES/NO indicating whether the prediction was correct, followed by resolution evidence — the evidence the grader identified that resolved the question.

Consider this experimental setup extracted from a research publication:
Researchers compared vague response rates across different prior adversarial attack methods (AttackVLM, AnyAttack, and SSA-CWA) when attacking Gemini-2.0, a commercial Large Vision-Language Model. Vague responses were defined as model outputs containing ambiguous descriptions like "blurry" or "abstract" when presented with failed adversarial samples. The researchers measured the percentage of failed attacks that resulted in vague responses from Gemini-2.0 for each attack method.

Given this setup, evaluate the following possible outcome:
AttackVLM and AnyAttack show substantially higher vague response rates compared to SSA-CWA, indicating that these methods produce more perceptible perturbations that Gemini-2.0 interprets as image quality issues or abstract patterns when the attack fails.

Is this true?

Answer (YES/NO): NO